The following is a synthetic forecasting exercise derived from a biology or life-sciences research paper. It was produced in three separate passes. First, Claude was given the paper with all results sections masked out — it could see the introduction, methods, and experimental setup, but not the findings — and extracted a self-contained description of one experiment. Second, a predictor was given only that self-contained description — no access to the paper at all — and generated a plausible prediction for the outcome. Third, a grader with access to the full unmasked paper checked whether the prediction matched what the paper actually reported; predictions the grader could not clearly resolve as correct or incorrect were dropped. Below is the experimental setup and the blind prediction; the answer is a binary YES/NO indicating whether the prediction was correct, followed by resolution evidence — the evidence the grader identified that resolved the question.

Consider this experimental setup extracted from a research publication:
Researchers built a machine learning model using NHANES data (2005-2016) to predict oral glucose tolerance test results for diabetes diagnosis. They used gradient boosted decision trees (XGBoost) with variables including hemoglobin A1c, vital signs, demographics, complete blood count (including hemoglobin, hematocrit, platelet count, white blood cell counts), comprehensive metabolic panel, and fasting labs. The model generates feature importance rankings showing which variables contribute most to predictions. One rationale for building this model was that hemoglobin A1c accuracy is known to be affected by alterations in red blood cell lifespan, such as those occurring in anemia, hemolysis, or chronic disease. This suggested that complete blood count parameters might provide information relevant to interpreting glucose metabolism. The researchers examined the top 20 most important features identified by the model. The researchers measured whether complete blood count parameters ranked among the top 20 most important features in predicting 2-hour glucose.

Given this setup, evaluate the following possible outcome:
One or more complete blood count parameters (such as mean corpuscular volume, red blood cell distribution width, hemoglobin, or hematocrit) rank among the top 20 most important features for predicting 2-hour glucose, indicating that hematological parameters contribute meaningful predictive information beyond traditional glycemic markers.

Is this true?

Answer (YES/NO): NO